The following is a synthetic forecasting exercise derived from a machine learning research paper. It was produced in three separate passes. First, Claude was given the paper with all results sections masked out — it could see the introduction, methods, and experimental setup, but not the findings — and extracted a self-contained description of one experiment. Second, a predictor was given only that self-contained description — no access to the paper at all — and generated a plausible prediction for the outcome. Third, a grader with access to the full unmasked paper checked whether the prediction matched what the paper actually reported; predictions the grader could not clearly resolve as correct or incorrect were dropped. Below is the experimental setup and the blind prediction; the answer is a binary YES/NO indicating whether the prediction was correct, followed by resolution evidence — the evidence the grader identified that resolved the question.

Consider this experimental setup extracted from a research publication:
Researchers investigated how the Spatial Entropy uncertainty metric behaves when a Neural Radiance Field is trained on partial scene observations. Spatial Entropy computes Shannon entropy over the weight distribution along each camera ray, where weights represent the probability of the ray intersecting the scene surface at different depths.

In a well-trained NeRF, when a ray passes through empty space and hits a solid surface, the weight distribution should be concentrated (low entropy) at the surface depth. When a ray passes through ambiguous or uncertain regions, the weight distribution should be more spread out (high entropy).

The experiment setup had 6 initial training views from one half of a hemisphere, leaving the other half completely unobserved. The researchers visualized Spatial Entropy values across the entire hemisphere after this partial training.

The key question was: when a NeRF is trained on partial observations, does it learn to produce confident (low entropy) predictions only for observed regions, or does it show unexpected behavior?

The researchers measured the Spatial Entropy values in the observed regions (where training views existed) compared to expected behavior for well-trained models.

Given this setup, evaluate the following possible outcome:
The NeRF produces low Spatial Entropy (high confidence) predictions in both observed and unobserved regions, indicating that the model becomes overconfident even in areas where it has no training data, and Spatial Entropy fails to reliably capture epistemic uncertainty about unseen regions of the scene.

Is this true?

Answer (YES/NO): NO